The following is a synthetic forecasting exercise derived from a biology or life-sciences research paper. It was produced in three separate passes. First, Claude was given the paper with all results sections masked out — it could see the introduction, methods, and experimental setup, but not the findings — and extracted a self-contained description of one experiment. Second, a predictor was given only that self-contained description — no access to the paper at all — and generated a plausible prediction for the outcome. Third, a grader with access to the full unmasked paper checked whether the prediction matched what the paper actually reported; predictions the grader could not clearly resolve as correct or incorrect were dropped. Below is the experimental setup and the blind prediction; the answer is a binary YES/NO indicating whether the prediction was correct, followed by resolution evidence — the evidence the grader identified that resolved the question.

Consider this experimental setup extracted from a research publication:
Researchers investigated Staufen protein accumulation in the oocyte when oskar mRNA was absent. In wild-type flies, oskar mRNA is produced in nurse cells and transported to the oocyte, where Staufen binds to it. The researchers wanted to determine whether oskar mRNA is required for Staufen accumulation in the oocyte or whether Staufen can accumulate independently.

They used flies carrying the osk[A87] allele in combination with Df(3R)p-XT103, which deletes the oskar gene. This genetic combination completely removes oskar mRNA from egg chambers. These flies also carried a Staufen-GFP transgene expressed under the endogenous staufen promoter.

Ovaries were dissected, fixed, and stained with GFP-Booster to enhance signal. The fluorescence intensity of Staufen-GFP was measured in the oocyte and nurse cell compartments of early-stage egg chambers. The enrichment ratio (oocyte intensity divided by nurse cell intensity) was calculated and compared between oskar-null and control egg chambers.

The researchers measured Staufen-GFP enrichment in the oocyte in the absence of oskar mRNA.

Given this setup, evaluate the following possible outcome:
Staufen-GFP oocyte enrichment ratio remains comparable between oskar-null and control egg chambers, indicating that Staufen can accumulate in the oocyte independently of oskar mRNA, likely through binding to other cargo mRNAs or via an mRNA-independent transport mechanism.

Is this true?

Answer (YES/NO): YES